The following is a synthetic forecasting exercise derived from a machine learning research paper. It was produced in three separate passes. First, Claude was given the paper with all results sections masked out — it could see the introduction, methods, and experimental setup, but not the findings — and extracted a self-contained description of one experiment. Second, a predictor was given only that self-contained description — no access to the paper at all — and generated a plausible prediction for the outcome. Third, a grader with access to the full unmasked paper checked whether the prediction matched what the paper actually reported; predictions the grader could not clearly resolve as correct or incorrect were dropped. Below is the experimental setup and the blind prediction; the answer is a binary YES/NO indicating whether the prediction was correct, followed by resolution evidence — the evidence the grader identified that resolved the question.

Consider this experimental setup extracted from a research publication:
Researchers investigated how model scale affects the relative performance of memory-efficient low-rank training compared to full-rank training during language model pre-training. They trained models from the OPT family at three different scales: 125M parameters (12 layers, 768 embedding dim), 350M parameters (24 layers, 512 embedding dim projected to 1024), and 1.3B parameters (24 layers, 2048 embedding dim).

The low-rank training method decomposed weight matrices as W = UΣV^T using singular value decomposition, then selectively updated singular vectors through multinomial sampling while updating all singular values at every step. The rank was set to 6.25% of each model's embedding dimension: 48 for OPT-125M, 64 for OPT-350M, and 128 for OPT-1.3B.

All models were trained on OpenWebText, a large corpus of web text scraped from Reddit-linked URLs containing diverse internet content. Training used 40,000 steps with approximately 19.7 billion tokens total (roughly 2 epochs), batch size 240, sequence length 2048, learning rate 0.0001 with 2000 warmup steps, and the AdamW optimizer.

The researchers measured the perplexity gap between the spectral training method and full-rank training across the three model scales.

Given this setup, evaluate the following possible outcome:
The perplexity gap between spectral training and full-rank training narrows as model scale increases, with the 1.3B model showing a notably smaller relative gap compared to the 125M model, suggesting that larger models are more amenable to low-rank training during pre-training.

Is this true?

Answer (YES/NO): NO